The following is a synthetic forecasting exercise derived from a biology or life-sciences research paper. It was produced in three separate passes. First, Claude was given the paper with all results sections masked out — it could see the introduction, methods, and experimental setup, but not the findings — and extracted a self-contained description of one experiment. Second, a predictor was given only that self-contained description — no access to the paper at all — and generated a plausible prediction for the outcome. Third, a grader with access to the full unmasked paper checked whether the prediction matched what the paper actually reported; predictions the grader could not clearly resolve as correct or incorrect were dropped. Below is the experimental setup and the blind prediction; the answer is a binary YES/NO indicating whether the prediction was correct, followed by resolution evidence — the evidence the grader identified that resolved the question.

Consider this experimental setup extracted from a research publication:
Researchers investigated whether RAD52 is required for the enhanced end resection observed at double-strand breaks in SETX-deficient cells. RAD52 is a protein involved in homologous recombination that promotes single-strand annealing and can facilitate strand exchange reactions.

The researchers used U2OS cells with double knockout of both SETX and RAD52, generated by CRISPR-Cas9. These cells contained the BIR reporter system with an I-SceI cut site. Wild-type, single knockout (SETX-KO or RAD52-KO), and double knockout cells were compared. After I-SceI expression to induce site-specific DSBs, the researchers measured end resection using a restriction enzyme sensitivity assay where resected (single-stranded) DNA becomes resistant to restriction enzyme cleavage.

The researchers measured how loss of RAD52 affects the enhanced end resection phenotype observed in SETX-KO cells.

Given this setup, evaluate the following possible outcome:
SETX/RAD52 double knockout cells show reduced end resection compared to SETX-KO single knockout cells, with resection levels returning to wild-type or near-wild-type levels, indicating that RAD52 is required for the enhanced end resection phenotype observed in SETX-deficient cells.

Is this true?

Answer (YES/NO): YES